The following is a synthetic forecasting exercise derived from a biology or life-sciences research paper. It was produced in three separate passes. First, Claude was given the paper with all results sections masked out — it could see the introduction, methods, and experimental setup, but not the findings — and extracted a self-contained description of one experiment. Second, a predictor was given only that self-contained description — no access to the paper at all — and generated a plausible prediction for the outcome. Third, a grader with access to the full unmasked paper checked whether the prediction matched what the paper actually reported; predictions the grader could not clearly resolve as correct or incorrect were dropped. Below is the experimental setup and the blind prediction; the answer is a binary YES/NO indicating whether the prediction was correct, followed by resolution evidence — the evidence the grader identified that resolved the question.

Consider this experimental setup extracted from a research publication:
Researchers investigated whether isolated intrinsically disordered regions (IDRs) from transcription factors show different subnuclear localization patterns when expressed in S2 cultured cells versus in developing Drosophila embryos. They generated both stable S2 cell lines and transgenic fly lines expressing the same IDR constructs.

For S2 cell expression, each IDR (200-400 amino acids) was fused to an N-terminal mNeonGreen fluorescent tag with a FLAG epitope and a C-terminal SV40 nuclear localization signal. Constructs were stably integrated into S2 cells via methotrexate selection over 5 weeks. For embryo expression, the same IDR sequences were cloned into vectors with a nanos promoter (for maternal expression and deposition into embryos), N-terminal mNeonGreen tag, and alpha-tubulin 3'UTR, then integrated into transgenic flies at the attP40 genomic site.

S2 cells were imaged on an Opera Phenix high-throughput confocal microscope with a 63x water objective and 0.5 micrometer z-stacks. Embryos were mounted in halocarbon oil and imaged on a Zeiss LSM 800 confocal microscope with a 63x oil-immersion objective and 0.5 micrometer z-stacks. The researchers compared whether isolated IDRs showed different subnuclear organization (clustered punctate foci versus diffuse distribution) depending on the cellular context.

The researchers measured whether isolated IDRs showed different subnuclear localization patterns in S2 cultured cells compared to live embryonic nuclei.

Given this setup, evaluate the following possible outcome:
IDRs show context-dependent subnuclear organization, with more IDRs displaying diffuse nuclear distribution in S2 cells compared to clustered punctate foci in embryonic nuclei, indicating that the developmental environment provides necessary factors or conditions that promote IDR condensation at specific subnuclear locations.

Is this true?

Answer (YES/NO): NO